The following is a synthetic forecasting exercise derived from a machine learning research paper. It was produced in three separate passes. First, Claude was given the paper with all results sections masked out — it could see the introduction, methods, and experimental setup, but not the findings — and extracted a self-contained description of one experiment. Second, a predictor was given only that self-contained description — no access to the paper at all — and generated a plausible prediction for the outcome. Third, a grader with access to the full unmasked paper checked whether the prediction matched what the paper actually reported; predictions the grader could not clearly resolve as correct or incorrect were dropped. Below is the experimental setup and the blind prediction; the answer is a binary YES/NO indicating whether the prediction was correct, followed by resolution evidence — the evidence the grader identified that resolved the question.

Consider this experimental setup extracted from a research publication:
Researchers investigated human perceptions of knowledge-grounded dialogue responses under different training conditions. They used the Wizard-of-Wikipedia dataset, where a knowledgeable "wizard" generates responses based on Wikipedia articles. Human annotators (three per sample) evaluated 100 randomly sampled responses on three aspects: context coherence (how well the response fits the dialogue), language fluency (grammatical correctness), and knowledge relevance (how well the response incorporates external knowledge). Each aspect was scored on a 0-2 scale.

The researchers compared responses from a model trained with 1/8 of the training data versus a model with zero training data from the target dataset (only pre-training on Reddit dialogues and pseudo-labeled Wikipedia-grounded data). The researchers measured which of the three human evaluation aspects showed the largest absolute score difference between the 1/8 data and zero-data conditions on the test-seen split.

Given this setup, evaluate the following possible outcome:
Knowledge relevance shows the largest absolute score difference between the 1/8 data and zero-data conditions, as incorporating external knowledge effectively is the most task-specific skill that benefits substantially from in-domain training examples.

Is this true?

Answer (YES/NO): YES